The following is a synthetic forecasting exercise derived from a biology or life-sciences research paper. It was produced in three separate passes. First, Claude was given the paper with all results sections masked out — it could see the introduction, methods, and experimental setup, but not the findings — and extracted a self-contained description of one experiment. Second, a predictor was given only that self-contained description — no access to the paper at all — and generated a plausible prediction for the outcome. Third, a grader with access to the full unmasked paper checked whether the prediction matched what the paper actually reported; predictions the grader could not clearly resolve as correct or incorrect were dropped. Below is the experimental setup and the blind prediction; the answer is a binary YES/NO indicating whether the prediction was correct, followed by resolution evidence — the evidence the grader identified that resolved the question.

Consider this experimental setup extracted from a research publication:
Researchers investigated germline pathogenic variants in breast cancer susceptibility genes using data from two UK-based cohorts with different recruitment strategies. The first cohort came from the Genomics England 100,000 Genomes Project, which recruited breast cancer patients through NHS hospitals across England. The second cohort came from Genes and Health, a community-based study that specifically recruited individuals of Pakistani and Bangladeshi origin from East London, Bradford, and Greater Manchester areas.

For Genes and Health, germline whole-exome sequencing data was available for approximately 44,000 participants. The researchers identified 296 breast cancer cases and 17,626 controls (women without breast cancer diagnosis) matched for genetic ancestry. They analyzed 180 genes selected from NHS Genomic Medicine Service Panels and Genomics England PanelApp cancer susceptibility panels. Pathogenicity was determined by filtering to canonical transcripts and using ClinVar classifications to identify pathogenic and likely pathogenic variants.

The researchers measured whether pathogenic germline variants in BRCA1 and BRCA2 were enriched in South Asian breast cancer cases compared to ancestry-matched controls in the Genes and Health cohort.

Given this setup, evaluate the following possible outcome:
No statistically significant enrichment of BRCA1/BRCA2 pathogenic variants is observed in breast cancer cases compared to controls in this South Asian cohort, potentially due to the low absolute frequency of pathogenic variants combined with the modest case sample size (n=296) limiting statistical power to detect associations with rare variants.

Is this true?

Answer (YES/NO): NO